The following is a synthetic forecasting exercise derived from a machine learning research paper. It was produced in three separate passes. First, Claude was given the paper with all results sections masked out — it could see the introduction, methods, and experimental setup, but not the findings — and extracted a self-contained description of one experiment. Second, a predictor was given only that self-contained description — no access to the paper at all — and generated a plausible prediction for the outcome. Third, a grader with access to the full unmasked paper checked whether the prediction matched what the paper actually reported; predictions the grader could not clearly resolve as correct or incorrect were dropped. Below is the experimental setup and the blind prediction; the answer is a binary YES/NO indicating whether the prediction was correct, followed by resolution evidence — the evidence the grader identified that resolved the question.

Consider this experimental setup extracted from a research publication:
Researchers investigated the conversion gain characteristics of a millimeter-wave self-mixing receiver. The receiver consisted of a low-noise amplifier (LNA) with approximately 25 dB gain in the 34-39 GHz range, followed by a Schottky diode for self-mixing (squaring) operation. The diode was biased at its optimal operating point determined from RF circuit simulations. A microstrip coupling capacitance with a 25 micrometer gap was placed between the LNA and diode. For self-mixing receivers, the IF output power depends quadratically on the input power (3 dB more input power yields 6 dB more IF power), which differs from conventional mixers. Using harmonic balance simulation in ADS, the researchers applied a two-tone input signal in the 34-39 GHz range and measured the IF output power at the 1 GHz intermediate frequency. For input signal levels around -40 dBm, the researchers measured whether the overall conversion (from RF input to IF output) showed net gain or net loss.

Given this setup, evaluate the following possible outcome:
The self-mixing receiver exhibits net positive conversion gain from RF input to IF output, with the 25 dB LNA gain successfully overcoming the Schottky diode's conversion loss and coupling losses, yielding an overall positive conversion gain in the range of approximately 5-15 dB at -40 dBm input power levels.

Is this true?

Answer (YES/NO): NO